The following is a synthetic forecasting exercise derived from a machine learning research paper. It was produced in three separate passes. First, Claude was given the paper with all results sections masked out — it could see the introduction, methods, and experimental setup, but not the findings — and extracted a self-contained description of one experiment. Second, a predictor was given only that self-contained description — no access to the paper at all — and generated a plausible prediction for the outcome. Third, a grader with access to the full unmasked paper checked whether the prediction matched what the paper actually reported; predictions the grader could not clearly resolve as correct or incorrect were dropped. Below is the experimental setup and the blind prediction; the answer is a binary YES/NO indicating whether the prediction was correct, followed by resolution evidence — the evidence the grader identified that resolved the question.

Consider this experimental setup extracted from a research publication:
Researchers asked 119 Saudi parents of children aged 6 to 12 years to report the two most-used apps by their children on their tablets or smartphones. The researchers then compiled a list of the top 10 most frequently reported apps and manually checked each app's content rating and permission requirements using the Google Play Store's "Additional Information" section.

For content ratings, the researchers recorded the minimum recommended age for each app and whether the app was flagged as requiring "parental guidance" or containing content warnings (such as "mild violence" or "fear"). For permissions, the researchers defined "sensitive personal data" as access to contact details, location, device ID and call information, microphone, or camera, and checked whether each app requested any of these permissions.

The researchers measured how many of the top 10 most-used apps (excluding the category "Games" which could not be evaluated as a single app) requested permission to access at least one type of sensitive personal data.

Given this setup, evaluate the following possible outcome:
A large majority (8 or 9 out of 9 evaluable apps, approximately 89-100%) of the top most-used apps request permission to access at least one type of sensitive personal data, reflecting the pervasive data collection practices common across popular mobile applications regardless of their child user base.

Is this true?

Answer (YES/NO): YES